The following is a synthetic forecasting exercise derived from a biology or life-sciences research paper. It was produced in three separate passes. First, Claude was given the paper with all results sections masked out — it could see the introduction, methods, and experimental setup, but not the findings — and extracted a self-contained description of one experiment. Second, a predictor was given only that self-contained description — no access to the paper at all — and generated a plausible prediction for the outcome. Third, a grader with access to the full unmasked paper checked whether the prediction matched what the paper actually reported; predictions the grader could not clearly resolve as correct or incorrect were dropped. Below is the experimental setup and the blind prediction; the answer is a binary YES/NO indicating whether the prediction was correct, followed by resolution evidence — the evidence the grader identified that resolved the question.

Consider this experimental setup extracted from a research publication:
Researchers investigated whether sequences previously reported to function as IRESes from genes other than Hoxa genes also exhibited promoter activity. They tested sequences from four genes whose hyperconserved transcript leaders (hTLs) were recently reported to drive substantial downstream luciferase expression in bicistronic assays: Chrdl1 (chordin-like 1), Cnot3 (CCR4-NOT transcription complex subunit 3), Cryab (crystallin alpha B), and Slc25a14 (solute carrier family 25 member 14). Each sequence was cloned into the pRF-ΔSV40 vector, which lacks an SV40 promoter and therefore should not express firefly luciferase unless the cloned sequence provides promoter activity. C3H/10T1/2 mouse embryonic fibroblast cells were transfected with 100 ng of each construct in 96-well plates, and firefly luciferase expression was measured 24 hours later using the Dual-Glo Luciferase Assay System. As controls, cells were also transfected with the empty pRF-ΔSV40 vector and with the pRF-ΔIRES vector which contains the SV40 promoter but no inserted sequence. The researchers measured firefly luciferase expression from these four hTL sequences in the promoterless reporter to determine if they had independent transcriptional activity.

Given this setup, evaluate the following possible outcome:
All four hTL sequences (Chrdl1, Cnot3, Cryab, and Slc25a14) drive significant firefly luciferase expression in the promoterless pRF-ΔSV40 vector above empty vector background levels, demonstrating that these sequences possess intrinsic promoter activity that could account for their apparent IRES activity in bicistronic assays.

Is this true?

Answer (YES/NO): YES